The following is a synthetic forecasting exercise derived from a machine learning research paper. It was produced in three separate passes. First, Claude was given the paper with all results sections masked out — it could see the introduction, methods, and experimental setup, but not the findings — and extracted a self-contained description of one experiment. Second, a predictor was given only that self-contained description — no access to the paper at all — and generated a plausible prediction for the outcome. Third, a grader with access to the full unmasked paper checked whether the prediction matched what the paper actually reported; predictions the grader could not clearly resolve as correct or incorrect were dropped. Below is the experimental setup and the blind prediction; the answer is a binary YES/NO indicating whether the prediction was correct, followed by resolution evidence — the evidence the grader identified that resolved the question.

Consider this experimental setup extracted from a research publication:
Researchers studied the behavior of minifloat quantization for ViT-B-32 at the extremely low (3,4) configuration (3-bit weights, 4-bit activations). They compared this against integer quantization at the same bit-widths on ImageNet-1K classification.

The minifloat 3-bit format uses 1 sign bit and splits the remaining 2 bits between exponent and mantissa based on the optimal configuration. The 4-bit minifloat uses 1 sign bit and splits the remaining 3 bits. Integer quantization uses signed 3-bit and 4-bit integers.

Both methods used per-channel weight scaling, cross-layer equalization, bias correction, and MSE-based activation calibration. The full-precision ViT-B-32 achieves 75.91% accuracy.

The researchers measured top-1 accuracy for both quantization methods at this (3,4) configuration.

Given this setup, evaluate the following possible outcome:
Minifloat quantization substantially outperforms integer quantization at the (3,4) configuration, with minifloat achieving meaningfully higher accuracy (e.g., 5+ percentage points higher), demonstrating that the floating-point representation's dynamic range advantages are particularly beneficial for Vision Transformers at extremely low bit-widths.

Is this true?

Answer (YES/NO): NO